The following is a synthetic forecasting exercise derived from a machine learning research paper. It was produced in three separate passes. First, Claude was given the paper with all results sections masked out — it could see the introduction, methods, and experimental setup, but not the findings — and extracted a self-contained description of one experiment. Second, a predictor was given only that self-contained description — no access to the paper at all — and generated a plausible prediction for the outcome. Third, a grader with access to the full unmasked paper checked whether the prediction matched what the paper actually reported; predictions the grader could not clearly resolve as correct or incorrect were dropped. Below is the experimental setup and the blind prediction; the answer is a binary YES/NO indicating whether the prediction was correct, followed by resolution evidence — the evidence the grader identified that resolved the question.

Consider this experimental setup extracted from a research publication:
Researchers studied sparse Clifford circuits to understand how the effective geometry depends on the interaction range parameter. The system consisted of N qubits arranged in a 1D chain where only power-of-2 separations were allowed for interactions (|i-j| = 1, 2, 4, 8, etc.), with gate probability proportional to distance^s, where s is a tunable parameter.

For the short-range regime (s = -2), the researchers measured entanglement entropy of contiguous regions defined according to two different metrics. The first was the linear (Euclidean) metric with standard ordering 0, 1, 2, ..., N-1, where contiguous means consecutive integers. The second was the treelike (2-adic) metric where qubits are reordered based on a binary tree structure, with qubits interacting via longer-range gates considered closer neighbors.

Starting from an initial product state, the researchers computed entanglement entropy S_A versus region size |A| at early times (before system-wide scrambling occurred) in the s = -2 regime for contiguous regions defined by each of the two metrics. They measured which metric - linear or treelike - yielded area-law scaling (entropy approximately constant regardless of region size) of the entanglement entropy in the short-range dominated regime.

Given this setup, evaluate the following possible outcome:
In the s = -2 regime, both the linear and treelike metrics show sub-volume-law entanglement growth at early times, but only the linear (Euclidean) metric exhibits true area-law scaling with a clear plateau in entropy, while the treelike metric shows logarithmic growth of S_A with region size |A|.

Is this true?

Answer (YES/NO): NO